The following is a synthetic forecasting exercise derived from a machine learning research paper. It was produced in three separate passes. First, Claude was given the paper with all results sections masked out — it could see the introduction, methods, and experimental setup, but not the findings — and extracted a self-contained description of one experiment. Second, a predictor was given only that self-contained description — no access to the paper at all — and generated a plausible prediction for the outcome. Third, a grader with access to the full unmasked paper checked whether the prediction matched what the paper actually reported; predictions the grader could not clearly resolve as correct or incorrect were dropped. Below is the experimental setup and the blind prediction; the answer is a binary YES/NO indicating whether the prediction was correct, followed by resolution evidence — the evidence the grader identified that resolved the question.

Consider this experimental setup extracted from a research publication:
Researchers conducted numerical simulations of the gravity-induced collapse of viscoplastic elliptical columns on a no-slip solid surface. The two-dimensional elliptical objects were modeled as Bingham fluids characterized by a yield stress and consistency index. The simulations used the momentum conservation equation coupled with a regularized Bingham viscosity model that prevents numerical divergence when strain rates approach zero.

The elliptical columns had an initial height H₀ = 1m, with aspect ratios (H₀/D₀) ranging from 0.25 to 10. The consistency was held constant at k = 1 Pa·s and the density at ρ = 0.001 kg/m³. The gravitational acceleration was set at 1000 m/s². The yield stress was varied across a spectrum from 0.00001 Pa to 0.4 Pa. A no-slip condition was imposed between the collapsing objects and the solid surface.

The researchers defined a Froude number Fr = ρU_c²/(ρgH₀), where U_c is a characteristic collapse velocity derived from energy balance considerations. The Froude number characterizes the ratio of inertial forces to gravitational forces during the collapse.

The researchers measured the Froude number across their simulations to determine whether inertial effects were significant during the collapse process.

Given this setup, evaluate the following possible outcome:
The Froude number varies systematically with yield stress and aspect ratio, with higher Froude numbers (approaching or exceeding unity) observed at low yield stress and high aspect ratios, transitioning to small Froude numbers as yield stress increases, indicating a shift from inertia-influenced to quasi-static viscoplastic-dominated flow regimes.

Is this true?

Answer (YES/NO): NO